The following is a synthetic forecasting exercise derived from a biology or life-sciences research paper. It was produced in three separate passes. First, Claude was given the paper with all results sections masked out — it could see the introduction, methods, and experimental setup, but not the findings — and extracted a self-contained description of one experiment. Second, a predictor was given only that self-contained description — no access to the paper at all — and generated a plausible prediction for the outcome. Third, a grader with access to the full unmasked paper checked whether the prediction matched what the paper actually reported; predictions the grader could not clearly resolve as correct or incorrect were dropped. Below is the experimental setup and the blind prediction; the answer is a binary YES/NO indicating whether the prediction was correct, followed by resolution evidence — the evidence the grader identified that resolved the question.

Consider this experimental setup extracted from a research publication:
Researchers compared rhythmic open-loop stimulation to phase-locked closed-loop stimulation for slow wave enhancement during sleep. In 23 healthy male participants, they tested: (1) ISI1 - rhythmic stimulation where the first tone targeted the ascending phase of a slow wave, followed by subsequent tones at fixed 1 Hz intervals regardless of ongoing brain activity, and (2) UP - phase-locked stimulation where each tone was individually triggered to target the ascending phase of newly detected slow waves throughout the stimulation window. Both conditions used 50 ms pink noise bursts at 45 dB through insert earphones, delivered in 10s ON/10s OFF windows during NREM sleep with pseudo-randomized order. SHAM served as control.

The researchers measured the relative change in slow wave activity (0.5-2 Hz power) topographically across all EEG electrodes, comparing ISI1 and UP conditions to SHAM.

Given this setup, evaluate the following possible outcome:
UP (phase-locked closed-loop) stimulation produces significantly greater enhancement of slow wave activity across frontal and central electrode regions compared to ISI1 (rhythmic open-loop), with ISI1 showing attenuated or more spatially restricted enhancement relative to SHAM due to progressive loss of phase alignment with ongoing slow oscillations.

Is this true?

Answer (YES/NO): NO